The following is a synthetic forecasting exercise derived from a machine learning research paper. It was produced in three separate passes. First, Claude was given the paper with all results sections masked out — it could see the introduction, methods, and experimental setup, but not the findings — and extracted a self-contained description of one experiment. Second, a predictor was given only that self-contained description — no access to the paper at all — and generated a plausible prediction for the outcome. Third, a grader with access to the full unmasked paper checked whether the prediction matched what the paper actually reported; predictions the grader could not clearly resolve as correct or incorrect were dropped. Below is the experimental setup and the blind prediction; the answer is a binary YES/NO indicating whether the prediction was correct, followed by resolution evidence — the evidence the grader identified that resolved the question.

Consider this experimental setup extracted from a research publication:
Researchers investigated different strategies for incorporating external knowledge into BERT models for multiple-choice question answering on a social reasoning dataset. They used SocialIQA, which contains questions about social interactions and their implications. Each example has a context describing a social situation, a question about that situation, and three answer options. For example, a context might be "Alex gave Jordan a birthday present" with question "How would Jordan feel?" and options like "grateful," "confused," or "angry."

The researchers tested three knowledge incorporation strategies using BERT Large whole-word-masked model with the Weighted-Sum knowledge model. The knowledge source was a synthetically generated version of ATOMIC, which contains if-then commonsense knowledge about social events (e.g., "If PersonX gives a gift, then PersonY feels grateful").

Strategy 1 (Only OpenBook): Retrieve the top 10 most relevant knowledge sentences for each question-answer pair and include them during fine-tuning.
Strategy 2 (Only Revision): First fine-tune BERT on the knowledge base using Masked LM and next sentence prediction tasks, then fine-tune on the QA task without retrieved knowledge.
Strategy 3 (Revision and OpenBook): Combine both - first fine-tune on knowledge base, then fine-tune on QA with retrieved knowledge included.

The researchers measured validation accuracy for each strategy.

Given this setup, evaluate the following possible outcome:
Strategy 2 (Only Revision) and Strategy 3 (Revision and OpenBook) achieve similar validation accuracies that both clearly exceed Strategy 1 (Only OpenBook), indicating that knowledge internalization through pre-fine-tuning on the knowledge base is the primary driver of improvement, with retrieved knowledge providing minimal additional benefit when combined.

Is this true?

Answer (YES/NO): NO